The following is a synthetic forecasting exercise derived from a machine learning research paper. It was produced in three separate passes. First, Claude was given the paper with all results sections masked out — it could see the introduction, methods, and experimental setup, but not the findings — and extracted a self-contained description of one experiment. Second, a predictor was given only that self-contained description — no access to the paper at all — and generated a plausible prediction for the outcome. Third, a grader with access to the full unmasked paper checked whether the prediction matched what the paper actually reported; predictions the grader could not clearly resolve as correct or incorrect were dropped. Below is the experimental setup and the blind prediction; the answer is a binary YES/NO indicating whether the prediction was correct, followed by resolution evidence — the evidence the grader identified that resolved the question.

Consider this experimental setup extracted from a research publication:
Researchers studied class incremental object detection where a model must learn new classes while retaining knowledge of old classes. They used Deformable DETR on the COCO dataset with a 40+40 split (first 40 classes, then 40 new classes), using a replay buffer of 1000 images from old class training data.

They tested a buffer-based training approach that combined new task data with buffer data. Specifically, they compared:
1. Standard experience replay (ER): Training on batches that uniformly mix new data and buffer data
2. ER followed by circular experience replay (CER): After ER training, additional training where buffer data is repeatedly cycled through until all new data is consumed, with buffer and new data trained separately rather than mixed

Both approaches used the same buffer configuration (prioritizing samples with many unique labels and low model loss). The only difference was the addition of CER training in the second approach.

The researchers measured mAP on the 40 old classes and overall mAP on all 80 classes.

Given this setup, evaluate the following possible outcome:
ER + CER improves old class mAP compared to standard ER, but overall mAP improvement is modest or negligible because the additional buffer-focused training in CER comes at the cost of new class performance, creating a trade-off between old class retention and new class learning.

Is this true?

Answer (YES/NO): YES